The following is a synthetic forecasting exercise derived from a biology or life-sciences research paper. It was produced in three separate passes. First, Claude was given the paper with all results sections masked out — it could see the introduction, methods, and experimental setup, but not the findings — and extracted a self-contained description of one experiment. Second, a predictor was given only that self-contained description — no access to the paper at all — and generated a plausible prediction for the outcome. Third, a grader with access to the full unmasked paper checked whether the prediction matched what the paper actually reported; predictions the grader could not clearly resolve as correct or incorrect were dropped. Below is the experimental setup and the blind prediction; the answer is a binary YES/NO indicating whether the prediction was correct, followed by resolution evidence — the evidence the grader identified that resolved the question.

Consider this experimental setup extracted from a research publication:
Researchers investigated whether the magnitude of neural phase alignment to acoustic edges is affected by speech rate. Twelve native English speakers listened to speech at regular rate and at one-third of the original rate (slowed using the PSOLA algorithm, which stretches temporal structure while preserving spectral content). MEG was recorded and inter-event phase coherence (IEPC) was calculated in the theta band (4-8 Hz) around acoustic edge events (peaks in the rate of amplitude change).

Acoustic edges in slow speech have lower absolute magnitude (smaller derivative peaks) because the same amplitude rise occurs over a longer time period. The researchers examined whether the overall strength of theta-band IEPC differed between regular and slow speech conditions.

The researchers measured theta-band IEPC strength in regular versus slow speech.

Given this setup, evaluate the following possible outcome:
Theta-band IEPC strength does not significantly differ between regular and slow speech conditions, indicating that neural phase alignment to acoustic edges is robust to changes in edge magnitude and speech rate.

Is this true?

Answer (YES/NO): YES